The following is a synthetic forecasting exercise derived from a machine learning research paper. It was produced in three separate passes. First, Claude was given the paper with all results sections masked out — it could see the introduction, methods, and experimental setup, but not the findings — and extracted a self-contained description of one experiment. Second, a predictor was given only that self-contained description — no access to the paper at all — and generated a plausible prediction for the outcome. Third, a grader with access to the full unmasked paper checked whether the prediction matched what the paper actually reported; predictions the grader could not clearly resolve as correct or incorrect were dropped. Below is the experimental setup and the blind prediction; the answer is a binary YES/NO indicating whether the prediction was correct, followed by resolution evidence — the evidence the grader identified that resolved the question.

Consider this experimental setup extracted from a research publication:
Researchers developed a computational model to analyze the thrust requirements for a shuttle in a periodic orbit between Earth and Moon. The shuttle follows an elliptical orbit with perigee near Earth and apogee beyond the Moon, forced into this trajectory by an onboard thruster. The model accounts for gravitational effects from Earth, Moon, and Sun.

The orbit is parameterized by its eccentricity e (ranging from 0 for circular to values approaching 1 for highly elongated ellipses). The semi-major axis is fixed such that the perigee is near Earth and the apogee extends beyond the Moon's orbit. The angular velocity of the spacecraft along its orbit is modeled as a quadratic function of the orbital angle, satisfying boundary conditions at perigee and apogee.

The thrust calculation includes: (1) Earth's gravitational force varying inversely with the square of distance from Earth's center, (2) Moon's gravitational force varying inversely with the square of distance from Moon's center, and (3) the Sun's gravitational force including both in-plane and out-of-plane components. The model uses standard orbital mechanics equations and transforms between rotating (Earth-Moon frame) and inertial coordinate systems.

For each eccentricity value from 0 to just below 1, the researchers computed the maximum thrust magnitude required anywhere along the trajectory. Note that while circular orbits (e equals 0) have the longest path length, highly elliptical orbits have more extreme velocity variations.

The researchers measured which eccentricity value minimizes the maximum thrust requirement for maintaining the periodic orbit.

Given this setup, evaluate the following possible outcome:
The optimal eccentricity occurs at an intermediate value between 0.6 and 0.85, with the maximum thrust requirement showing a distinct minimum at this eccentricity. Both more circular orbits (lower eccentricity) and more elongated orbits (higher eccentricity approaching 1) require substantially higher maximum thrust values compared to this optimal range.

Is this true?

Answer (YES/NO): NO